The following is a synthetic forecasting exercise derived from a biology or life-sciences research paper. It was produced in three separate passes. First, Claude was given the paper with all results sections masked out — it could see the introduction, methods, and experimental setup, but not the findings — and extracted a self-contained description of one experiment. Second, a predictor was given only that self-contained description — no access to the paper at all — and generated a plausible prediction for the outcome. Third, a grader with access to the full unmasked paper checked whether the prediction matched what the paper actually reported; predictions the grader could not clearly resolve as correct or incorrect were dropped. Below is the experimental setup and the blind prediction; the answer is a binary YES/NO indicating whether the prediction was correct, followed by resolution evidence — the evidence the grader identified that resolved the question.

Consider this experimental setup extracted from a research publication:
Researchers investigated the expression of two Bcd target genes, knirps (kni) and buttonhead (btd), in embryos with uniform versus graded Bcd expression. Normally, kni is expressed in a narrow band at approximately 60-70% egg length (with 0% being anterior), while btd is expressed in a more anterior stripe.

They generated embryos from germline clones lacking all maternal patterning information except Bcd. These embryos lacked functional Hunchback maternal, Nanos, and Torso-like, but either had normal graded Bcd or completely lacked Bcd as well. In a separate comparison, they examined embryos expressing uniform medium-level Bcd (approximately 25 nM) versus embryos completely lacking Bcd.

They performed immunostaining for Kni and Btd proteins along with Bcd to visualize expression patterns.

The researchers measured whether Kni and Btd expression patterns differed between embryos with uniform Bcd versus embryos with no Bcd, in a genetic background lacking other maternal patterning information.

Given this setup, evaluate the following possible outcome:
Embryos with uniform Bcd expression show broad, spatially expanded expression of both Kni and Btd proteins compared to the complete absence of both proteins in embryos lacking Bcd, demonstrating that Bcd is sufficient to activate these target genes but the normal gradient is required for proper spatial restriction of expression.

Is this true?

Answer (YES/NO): NO